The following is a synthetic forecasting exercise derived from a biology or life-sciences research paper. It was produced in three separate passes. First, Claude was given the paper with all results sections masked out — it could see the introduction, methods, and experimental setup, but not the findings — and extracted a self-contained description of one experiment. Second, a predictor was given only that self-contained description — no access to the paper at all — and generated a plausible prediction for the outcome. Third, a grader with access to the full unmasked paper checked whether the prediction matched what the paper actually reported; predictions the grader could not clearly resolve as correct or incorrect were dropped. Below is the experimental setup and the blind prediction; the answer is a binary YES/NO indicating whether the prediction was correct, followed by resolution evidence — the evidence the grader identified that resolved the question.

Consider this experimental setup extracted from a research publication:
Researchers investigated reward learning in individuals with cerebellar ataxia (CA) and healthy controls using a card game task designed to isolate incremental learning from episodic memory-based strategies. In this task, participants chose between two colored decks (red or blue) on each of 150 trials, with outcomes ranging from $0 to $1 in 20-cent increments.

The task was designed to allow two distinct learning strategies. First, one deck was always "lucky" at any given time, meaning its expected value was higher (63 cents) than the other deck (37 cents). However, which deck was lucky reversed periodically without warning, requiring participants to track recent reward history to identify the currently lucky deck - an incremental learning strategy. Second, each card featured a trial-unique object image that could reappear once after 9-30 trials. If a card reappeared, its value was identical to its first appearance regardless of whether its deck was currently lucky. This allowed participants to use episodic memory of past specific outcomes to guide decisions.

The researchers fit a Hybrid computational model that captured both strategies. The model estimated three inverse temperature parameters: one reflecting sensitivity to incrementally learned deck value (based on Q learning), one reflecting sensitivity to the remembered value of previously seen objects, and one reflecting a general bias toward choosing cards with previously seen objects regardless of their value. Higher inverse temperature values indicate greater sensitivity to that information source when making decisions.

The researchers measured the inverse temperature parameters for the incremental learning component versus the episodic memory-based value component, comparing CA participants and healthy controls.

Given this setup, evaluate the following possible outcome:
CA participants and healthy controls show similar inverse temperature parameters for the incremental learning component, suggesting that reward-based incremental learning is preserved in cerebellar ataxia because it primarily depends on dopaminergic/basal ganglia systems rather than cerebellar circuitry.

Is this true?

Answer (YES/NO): NO